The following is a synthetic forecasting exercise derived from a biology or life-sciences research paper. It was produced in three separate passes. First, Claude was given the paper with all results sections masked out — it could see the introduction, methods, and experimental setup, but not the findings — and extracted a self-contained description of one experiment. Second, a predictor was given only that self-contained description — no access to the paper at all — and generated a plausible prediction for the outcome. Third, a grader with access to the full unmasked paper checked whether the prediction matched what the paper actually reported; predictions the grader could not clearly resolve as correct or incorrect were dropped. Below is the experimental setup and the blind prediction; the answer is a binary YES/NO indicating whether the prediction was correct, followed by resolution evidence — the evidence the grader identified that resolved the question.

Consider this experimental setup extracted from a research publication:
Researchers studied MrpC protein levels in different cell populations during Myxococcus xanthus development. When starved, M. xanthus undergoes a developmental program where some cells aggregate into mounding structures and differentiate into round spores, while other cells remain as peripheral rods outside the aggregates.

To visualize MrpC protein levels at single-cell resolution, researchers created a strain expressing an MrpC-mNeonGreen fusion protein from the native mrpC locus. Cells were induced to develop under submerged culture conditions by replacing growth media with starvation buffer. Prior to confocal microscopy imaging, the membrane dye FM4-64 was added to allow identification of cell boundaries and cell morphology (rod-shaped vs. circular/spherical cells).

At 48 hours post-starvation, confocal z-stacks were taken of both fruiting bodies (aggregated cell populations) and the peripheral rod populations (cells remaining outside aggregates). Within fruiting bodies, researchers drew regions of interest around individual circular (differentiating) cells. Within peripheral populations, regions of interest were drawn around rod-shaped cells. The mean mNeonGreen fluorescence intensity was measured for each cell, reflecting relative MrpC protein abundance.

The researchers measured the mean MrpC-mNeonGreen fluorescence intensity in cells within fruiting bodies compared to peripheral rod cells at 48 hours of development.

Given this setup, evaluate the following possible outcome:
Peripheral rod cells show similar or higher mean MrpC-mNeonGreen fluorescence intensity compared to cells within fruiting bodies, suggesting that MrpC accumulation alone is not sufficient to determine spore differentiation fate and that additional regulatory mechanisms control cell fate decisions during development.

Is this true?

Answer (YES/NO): NO